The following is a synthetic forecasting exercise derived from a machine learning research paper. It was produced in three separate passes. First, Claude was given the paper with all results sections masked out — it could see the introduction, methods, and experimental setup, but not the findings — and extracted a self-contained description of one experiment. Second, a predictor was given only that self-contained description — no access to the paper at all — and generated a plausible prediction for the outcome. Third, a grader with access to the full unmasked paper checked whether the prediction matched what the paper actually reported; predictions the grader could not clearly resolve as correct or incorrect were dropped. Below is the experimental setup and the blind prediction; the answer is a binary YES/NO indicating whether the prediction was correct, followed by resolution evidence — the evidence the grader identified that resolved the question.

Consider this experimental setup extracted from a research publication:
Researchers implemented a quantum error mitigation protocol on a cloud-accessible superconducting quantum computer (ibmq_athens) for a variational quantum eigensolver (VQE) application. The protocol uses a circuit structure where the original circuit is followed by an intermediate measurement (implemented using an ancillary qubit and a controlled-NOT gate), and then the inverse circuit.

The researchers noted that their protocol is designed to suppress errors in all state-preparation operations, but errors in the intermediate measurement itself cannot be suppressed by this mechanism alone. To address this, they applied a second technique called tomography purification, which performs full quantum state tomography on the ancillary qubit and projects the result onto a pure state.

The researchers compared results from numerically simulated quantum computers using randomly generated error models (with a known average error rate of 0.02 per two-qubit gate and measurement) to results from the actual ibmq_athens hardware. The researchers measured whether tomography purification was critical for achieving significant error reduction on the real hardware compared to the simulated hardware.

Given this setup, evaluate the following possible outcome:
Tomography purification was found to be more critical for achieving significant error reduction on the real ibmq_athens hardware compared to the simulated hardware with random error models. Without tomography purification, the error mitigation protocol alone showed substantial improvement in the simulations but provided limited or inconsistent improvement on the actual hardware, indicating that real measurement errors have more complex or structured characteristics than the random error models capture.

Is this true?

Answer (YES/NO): NO